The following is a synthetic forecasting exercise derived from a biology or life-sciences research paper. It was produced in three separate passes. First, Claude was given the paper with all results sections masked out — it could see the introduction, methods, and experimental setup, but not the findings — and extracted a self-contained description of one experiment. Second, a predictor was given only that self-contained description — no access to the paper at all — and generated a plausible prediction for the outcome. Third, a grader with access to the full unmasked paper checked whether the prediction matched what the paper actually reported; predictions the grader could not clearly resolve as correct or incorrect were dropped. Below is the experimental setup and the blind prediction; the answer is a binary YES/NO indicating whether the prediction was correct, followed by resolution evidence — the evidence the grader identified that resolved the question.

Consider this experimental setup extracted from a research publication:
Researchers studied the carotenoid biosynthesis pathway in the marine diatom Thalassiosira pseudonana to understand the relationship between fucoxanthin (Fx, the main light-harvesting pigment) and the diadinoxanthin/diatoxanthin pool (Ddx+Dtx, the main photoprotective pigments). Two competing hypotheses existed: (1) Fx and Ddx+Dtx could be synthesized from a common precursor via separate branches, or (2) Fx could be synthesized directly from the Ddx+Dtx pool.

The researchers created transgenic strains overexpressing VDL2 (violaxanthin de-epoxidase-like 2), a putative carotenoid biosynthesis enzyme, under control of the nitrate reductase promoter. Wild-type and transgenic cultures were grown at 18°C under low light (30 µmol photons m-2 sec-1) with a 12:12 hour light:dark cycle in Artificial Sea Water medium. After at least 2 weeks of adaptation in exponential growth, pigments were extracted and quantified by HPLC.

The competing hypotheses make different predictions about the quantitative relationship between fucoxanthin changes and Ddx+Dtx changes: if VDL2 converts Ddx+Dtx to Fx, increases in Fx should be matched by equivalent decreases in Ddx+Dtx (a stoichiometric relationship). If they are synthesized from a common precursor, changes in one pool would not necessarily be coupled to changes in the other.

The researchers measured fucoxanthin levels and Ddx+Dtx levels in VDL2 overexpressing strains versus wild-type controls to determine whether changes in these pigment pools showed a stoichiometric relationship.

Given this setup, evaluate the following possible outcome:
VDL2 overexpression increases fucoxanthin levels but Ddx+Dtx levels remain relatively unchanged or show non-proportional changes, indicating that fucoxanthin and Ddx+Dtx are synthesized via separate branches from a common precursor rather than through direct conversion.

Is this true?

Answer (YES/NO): NO